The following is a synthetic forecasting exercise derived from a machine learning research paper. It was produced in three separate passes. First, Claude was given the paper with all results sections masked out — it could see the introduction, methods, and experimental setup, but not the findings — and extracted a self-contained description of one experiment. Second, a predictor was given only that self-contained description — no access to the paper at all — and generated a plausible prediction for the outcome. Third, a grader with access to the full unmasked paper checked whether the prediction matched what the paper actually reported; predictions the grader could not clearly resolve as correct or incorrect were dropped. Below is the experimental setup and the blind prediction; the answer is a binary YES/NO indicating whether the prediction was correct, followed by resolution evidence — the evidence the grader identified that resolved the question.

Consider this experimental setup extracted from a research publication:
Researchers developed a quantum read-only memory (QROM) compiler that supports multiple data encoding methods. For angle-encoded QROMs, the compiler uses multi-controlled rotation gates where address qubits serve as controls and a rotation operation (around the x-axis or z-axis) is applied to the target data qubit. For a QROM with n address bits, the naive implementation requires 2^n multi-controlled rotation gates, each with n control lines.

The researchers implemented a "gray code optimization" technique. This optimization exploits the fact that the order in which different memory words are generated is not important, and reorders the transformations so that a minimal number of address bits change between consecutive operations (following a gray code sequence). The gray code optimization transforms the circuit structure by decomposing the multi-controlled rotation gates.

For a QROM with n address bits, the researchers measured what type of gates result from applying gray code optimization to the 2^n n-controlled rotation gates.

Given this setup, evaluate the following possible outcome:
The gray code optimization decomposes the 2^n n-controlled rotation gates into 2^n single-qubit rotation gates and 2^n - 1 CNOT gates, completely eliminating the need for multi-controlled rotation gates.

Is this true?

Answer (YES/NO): NO